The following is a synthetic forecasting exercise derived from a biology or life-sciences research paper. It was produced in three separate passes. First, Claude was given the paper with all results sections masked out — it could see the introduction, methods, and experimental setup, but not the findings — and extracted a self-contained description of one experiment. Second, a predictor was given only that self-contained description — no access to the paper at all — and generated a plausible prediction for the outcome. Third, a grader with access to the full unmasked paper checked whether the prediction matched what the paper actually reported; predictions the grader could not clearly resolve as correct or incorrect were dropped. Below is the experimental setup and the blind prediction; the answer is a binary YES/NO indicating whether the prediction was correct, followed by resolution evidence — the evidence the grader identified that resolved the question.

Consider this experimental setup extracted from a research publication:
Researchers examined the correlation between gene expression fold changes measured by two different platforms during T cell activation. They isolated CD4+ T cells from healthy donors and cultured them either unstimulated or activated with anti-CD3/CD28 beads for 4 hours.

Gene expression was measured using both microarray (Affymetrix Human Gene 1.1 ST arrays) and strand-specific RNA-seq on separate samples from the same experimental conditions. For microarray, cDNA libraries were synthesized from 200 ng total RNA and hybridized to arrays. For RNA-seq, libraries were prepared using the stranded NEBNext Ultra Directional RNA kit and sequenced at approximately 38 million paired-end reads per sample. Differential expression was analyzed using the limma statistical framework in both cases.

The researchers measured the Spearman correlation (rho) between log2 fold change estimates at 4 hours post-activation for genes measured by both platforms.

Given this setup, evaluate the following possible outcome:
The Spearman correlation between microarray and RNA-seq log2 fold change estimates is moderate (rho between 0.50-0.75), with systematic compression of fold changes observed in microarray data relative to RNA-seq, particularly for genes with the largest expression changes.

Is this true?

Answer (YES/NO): NO